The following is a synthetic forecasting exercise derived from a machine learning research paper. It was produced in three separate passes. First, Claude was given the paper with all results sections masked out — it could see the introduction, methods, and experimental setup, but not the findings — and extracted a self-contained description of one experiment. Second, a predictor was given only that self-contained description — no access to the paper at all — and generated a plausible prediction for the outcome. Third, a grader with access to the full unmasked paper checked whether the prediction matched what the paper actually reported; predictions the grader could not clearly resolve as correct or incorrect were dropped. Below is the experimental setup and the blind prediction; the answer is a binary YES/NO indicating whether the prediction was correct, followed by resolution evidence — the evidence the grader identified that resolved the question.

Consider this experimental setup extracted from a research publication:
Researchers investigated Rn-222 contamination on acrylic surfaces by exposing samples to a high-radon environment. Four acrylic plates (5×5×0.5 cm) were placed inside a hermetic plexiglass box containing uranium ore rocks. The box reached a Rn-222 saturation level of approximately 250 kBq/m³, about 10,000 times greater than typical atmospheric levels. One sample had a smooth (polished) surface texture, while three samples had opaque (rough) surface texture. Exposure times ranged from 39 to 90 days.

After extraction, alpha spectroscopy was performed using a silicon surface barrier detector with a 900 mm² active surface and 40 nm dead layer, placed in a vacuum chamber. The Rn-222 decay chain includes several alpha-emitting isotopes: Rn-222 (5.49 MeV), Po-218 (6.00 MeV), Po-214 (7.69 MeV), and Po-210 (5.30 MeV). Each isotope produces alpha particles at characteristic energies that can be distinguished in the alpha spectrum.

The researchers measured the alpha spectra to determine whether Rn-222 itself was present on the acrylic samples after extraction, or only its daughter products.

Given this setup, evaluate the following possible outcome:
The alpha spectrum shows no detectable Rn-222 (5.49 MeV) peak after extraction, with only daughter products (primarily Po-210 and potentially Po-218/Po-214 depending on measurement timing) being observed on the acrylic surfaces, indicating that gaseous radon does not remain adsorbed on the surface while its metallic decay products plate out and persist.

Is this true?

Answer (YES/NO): YES